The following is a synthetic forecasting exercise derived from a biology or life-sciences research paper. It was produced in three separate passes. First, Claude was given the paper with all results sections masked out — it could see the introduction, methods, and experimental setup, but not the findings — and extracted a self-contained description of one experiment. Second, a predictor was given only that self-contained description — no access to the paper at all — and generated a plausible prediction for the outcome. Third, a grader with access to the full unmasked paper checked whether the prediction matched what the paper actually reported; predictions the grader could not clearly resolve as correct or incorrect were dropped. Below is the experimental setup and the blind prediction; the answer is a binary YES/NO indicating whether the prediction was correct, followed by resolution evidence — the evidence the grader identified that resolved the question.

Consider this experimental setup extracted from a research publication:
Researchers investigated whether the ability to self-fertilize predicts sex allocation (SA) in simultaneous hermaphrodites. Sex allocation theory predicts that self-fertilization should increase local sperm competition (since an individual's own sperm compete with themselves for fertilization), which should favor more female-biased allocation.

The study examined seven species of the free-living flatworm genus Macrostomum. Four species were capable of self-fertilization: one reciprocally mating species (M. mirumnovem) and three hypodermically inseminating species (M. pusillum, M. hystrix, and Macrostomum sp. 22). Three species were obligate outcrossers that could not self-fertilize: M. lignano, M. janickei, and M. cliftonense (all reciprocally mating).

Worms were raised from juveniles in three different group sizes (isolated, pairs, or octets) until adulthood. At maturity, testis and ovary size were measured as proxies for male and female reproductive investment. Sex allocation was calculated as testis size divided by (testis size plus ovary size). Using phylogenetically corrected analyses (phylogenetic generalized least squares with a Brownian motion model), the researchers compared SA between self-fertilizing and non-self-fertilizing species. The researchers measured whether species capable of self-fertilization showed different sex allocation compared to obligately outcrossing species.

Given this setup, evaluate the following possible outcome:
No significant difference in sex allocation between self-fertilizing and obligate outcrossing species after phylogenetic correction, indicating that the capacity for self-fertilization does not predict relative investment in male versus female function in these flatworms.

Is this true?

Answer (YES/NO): YES